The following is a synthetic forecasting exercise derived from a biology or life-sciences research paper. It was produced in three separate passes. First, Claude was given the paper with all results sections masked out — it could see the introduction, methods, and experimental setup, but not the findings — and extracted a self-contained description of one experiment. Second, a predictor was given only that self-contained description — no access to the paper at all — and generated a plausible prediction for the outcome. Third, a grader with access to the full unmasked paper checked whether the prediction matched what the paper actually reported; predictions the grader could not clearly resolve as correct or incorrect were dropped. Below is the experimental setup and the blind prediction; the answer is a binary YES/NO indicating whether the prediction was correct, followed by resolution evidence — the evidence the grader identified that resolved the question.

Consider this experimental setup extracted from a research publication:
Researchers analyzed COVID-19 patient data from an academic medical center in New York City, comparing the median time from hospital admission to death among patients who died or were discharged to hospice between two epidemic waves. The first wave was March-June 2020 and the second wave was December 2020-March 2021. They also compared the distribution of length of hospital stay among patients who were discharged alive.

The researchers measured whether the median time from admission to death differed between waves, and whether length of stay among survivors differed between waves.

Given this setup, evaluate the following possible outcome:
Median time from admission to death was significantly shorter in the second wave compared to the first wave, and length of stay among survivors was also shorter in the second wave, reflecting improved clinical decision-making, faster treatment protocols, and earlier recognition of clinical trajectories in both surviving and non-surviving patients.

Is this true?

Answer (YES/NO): NO